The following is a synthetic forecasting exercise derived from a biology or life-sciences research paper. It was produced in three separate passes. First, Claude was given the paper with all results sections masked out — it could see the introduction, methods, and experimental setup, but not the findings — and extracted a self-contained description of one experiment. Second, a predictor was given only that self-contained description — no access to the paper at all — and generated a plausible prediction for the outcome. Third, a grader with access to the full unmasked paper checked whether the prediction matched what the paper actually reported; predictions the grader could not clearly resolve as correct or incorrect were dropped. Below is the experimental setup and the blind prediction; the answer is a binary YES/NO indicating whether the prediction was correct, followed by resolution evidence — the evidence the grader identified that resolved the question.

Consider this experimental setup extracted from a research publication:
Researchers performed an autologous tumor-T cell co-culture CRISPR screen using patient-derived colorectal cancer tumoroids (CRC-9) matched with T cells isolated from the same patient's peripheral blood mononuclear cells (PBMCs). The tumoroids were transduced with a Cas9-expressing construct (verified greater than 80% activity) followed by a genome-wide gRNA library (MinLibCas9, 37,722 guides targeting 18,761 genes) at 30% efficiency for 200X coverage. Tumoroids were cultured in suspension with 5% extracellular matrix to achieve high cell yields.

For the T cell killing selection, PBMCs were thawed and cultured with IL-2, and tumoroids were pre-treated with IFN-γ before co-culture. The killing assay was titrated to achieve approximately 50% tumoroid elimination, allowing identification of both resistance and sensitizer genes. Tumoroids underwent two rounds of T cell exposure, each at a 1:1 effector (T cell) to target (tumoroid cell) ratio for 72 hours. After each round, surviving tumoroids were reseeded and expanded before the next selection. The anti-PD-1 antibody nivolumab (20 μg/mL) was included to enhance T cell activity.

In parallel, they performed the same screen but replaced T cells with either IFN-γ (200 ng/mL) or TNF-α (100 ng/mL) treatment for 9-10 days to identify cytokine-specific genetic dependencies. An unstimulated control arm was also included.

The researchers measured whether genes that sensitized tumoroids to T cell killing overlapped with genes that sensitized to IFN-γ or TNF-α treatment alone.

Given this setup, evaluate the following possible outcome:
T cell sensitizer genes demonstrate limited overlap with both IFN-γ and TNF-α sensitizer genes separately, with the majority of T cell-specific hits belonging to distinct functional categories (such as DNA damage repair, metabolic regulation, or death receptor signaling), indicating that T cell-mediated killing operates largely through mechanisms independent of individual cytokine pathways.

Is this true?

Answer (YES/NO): NO